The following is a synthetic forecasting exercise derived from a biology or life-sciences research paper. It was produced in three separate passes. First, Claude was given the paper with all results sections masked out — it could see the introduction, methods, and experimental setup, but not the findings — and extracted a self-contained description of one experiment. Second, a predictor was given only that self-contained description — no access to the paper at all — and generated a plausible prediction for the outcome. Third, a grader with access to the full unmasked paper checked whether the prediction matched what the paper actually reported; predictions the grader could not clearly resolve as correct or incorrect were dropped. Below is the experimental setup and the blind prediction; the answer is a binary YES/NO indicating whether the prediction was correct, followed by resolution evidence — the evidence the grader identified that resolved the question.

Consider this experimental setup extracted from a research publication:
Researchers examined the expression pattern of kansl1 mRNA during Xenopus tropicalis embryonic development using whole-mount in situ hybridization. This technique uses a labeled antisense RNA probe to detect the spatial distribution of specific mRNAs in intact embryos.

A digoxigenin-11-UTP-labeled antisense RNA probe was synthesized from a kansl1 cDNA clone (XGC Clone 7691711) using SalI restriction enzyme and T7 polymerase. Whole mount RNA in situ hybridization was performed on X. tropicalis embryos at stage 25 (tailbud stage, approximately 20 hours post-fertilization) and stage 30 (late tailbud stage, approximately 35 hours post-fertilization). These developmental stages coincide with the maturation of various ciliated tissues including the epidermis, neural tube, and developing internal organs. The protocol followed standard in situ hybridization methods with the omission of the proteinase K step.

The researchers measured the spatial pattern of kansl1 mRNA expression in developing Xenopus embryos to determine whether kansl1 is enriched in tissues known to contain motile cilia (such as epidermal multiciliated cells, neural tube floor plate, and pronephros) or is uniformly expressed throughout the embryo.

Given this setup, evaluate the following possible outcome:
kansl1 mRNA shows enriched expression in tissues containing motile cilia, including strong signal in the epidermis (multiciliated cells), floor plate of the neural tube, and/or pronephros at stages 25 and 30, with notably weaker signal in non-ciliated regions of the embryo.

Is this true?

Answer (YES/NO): NO